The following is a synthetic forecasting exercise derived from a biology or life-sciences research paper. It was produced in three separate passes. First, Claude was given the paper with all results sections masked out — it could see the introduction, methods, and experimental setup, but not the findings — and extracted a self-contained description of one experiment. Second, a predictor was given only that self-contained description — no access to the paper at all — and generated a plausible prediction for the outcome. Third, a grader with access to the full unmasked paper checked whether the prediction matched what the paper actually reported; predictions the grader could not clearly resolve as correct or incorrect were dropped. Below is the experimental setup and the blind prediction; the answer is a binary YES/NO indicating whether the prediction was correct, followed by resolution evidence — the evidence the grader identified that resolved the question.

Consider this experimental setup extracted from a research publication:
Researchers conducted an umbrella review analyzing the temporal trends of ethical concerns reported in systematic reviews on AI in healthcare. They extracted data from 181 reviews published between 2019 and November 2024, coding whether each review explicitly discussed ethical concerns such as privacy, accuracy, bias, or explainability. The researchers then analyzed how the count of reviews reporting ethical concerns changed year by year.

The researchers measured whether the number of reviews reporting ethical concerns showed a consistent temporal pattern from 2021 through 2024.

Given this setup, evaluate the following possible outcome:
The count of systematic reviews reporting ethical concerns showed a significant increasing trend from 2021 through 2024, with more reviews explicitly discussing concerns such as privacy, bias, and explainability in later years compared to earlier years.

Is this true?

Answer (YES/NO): YES